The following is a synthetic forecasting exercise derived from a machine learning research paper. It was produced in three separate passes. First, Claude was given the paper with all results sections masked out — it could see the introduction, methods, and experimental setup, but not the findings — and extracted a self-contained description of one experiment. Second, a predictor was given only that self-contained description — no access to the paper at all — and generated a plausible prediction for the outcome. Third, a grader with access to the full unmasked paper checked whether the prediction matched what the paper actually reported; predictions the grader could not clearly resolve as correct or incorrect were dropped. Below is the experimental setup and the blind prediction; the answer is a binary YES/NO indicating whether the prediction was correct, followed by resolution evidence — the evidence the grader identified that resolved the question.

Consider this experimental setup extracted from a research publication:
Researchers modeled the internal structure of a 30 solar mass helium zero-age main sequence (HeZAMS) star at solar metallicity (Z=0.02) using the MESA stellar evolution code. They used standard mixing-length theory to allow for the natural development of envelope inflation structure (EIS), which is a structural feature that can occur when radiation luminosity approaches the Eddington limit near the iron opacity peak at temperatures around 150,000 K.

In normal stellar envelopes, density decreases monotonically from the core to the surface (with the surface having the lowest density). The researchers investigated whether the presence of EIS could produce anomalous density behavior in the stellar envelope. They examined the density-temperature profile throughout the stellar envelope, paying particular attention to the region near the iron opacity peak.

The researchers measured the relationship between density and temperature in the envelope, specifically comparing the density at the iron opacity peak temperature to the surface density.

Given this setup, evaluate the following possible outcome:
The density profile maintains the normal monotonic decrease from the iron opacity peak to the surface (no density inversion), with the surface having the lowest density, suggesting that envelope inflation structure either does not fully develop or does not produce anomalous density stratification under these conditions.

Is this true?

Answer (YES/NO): NO